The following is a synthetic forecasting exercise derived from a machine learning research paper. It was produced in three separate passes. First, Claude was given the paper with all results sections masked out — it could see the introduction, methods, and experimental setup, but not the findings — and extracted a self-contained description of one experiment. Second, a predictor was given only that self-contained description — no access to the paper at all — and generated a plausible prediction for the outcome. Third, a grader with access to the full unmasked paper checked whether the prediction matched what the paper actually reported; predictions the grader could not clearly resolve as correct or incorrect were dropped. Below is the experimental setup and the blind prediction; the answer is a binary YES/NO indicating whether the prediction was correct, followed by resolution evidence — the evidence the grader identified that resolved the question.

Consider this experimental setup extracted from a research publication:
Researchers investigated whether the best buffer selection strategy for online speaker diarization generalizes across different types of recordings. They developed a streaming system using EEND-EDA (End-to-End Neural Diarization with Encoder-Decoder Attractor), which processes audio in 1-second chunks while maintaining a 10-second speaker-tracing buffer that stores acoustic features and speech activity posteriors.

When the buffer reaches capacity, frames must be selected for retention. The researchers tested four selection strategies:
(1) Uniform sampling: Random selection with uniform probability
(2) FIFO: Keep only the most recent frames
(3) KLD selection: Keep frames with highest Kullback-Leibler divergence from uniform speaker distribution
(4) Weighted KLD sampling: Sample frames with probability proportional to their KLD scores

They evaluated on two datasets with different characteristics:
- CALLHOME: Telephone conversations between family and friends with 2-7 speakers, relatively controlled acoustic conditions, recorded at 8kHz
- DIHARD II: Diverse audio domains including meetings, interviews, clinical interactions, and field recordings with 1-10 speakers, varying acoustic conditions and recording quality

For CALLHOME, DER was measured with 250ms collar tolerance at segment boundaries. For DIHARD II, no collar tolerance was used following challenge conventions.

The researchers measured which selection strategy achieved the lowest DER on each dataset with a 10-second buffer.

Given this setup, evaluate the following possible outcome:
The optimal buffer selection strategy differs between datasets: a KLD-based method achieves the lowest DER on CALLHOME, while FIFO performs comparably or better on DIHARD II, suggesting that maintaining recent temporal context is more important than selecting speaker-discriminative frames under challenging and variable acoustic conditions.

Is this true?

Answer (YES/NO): NO